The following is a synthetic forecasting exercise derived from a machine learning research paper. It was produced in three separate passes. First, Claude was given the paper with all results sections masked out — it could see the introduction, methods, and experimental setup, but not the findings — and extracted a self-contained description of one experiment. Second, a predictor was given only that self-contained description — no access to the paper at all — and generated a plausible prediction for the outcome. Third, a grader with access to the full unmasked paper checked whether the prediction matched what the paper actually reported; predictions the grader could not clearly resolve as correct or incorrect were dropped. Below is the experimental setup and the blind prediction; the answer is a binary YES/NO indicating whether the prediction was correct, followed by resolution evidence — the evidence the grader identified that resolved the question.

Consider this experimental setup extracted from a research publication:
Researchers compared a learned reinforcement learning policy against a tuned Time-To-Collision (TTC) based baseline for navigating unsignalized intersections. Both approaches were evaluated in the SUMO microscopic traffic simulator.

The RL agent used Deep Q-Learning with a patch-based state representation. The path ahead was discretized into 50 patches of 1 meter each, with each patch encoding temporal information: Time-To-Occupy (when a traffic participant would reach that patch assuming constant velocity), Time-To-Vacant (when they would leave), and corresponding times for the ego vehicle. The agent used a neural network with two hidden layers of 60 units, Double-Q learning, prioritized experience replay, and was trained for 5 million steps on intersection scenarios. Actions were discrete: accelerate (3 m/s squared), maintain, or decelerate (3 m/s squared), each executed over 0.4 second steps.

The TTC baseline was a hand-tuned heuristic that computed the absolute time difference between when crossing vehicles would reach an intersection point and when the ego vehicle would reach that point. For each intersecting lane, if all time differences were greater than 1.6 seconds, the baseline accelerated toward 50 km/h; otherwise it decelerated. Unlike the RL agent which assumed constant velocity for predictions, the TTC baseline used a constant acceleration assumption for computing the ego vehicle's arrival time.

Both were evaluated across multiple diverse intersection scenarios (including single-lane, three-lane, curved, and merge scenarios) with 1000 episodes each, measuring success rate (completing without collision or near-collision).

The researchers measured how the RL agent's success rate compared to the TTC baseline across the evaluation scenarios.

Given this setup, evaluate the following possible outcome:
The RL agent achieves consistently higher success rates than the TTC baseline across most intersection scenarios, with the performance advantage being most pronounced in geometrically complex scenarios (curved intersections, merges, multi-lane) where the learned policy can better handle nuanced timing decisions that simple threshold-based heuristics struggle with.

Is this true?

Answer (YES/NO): NO